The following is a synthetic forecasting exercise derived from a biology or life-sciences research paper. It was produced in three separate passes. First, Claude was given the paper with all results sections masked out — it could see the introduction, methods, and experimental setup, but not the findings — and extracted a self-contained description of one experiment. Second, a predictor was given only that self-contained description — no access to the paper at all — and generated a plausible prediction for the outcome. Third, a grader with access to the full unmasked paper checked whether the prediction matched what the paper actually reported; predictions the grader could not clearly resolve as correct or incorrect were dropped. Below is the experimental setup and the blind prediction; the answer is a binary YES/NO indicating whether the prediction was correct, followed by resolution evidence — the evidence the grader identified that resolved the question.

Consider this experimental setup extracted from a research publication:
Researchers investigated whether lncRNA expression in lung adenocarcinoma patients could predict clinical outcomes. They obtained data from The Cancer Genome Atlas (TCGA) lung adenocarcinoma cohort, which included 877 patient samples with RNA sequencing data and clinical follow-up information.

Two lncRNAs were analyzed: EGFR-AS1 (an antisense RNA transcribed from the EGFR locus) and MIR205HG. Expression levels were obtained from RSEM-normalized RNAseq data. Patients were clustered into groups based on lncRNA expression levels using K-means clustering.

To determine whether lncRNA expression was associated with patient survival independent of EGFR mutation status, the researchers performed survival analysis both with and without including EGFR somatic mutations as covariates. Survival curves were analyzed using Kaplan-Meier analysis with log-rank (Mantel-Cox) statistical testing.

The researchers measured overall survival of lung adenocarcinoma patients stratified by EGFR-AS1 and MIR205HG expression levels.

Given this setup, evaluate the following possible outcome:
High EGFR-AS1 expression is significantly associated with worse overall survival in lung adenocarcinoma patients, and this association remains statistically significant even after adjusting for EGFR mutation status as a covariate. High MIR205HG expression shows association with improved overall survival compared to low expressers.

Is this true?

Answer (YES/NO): NO